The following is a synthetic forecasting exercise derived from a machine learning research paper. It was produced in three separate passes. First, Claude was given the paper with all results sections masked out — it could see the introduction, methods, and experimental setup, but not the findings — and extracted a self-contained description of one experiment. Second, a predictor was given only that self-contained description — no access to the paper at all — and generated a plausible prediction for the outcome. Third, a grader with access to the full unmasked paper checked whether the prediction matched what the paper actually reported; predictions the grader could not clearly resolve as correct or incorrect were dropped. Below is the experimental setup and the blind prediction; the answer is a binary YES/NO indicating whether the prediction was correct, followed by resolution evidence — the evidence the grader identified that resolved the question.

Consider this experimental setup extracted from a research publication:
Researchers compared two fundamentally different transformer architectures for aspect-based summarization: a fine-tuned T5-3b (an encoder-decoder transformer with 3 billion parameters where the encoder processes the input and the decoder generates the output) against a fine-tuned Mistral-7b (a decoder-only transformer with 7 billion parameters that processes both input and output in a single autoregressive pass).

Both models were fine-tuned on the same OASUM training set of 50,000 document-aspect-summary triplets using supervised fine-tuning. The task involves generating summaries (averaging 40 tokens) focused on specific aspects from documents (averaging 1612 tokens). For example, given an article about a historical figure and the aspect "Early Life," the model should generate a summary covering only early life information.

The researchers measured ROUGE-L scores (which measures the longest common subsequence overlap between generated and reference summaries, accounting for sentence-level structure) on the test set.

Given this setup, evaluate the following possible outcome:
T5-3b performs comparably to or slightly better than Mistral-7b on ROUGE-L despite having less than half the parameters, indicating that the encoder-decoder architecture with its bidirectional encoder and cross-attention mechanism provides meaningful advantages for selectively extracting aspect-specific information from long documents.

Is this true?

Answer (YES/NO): NO